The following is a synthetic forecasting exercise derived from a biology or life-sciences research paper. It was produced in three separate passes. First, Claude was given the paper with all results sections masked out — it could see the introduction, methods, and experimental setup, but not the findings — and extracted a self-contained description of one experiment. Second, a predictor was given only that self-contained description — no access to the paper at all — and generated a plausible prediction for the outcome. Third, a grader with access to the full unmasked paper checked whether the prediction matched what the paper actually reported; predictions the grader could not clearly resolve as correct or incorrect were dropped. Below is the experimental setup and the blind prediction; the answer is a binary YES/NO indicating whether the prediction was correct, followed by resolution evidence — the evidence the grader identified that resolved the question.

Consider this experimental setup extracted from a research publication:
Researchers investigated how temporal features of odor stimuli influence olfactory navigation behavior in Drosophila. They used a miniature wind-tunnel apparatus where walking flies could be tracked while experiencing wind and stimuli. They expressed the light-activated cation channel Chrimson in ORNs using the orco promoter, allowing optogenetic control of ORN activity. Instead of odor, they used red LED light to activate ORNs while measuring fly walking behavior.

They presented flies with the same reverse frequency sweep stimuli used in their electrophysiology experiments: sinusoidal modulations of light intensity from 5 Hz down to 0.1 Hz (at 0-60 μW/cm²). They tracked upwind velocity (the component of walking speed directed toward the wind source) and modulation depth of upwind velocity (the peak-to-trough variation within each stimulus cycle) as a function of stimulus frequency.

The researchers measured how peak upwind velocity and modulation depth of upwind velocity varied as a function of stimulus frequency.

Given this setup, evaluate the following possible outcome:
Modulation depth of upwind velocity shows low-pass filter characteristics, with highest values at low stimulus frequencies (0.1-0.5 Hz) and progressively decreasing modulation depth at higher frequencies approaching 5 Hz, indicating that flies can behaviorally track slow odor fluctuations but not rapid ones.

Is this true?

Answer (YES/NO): YES